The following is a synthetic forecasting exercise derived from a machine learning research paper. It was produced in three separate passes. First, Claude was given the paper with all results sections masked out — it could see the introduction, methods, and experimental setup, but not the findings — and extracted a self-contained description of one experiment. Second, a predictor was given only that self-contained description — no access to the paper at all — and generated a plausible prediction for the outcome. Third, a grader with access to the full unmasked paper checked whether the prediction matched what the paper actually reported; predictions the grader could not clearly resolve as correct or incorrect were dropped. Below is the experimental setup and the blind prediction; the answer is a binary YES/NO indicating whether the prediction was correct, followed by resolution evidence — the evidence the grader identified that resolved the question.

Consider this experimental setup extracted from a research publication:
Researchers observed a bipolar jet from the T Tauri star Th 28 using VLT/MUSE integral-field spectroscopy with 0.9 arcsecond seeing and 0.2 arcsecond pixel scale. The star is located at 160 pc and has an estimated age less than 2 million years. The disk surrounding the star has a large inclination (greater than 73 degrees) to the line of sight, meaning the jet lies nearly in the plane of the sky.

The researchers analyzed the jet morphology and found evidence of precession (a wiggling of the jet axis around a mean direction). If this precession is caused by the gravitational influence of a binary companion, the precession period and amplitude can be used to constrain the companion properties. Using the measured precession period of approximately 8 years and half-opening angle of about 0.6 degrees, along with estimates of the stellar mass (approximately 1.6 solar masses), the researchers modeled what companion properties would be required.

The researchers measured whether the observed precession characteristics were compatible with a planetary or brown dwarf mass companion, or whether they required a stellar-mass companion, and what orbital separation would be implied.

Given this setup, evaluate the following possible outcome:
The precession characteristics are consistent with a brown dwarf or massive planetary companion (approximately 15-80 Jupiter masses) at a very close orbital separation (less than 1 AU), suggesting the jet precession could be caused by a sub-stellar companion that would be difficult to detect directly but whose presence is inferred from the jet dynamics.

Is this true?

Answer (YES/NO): YES